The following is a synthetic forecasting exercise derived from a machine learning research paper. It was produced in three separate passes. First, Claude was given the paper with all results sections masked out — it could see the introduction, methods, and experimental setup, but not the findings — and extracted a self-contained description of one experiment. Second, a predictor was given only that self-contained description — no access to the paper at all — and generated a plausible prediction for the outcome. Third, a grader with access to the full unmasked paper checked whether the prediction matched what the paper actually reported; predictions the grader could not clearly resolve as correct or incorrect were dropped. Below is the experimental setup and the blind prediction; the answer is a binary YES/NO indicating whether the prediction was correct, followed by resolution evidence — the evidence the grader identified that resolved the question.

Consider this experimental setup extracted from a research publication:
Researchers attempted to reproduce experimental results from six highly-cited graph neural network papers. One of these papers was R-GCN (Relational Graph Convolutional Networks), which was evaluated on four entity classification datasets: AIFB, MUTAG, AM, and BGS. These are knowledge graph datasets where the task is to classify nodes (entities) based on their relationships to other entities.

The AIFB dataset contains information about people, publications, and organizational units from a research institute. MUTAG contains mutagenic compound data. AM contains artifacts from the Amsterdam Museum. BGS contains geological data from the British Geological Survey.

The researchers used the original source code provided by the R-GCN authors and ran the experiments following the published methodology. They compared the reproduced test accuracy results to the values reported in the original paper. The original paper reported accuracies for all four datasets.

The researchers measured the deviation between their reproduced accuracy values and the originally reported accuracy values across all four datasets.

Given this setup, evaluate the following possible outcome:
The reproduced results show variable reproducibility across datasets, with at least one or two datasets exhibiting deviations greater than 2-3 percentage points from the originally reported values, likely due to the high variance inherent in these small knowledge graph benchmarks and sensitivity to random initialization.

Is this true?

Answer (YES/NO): YES